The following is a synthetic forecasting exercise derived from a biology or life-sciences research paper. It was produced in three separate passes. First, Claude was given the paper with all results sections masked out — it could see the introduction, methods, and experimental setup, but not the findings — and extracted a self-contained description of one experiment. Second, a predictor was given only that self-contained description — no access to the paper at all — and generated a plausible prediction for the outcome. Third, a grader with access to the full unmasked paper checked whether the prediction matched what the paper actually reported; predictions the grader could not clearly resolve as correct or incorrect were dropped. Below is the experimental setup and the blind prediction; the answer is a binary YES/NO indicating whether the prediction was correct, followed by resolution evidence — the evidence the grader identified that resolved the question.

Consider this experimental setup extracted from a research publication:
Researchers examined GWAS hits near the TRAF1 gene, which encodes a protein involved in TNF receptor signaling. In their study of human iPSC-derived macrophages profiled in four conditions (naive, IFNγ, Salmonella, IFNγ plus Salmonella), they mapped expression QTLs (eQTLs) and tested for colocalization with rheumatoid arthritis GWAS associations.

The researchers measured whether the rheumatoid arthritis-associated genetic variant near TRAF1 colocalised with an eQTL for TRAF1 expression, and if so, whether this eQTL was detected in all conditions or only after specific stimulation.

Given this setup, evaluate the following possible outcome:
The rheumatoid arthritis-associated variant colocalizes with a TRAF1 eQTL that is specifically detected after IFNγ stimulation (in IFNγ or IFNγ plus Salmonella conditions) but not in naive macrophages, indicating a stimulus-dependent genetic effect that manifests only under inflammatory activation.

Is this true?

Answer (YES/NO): NO